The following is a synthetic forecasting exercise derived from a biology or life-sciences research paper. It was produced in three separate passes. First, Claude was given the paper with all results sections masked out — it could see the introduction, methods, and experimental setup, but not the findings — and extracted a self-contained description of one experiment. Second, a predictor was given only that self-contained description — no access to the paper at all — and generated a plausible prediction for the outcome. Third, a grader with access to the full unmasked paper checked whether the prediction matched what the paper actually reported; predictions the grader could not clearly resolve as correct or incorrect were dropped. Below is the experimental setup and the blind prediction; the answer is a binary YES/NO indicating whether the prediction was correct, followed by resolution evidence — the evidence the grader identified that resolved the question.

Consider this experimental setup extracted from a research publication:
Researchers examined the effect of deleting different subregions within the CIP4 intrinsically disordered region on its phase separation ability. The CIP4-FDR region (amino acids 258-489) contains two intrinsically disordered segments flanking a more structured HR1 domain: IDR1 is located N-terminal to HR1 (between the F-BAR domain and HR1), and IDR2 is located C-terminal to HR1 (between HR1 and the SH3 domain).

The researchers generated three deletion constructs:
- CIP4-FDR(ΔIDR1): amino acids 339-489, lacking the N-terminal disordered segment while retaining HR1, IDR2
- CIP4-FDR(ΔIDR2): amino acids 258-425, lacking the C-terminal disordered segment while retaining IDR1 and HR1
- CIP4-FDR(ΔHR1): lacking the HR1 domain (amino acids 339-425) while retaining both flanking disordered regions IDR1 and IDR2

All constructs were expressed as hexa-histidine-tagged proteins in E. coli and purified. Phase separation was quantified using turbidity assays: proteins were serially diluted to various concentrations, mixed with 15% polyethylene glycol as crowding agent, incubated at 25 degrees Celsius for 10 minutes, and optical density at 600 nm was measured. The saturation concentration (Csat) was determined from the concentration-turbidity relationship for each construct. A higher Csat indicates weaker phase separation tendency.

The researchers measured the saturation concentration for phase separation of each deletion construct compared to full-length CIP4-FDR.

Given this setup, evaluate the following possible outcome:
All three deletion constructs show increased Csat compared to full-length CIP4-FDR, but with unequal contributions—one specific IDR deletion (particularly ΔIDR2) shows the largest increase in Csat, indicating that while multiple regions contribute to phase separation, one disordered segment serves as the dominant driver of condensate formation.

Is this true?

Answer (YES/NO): NO